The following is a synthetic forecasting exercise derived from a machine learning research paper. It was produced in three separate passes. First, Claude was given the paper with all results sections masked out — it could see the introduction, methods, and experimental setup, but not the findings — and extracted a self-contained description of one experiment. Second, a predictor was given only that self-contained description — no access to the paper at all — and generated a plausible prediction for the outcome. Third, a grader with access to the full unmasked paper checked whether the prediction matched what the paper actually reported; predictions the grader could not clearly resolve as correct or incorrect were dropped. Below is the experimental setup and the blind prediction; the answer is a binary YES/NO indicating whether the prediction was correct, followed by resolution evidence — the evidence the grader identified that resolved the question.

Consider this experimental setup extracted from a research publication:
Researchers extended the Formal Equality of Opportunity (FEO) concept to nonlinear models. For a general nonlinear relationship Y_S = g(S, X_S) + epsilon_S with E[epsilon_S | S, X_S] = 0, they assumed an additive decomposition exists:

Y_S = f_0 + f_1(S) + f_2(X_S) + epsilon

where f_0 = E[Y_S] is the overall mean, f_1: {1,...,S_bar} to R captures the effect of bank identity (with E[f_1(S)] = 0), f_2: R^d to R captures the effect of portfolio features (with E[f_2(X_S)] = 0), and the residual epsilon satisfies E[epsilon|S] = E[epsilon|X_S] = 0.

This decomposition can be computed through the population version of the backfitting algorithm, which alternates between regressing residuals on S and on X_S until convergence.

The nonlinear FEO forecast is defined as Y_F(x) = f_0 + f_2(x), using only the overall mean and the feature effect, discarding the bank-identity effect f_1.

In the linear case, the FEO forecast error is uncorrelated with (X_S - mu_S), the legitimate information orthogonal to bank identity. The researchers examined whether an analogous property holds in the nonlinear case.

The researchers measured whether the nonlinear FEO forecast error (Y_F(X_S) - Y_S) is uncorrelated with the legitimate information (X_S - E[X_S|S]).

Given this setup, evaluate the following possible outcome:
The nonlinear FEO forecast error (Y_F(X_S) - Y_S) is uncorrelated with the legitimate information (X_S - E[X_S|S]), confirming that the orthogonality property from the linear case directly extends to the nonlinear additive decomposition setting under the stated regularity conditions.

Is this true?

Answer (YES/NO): YES